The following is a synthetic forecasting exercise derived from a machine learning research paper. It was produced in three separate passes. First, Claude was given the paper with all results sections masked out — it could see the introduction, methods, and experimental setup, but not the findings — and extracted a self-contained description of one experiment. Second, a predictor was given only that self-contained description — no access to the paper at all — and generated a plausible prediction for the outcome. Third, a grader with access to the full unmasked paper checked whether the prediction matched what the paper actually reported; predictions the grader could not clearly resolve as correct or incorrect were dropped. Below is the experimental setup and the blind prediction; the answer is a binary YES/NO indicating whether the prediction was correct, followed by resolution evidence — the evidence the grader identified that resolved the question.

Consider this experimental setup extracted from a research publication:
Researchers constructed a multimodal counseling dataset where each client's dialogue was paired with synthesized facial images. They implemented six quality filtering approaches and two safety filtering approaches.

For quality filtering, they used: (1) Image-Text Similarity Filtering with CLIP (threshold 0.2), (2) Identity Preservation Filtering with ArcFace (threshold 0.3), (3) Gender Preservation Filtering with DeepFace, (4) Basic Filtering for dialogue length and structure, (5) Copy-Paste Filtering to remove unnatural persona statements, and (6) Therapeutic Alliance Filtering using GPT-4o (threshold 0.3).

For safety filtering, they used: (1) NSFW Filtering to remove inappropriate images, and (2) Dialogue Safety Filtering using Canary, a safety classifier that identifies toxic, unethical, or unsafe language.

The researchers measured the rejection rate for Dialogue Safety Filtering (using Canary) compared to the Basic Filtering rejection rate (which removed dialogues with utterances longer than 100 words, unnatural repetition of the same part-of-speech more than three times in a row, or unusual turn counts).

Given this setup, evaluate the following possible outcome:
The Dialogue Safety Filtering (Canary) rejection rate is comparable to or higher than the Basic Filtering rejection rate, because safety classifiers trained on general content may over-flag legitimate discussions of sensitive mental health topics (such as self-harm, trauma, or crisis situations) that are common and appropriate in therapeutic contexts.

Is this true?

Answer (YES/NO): YES